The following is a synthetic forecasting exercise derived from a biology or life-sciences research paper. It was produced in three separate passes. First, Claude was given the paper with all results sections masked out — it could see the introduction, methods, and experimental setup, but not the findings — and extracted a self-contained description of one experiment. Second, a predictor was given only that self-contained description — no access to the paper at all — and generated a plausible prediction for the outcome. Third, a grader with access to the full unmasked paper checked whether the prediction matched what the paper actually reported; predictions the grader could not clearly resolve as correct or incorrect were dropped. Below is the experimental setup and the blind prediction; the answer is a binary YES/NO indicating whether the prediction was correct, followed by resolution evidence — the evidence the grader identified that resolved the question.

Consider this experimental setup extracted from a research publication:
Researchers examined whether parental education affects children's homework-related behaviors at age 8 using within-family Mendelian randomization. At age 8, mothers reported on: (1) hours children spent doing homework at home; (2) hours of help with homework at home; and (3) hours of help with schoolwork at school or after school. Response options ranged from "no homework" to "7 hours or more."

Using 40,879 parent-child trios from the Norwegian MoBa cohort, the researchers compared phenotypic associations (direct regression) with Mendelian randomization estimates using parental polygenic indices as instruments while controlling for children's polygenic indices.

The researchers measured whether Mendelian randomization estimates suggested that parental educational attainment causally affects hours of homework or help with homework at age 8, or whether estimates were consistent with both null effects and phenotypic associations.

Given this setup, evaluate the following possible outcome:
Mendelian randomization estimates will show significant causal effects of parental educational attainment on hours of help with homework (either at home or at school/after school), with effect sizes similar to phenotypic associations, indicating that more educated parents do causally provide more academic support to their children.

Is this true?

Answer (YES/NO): NO